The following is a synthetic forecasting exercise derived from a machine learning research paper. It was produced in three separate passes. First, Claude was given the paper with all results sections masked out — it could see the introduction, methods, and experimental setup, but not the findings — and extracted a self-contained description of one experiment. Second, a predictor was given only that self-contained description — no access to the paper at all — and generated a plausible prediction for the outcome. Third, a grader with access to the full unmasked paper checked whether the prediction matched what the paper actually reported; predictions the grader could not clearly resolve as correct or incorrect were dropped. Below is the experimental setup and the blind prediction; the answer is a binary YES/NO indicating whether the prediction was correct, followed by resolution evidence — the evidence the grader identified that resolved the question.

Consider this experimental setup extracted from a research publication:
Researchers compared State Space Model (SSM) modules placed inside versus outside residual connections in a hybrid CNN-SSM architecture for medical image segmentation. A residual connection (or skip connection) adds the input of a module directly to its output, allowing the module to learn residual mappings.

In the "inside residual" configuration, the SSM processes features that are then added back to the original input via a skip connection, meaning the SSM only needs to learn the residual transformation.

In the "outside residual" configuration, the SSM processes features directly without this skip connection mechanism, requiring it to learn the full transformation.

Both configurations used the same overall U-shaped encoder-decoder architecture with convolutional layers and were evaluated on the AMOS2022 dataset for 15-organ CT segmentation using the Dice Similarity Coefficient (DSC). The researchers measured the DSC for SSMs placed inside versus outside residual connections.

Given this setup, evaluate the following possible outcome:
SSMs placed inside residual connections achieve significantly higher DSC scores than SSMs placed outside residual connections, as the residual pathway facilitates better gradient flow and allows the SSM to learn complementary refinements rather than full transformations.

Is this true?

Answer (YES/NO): YES